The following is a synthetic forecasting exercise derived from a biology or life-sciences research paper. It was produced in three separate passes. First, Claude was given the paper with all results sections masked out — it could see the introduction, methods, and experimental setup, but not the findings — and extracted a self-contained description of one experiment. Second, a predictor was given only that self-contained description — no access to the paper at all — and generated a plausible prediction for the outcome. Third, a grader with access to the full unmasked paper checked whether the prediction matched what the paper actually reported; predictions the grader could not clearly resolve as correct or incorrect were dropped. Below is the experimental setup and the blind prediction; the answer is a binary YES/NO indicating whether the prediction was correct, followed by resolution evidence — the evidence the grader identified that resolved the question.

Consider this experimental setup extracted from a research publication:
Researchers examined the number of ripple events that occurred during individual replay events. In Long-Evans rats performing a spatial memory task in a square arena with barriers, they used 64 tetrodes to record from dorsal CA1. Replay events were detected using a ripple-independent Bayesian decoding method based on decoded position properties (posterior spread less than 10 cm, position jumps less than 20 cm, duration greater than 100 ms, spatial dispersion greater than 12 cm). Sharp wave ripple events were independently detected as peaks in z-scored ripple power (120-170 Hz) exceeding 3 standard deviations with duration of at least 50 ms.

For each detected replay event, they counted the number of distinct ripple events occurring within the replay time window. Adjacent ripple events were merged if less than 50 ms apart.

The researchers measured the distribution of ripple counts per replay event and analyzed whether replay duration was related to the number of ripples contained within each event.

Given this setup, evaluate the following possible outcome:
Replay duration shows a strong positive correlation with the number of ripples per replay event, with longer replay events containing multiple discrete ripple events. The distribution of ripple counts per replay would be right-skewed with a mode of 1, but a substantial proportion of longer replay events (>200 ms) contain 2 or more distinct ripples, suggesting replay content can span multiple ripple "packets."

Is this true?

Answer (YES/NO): NO